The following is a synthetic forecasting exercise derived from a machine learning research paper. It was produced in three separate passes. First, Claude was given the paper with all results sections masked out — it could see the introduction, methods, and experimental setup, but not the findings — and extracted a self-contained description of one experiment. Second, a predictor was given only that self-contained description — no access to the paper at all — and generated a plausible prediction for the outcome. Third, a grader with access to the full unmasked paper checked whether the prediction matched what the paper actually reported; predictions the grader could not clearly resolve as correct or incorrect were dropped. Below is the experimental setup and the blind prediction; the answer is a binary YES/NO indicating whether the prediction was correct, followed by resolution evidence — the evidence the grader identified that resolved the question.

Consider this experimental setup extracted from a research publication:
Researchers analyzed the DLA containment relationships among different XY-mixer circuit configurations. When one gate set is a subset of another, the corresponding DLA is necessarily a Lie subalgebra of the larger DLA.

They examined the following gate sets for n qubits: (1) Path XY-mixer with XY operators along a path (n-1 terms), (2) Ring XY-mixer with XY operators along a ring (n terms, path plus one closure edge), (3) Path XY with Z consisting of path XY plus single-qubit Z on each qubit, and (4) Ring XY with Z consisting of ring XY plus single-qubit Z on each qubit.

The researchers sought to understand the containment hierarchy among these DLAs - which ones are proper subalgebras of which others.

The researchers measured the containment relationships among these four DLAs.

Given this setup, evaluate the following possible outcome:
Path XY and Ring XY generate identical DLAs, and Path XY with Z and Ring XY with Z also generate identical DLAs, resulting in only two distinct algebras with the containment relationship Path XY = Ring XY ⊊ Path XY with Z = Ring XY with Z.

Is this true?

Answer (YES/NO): NO